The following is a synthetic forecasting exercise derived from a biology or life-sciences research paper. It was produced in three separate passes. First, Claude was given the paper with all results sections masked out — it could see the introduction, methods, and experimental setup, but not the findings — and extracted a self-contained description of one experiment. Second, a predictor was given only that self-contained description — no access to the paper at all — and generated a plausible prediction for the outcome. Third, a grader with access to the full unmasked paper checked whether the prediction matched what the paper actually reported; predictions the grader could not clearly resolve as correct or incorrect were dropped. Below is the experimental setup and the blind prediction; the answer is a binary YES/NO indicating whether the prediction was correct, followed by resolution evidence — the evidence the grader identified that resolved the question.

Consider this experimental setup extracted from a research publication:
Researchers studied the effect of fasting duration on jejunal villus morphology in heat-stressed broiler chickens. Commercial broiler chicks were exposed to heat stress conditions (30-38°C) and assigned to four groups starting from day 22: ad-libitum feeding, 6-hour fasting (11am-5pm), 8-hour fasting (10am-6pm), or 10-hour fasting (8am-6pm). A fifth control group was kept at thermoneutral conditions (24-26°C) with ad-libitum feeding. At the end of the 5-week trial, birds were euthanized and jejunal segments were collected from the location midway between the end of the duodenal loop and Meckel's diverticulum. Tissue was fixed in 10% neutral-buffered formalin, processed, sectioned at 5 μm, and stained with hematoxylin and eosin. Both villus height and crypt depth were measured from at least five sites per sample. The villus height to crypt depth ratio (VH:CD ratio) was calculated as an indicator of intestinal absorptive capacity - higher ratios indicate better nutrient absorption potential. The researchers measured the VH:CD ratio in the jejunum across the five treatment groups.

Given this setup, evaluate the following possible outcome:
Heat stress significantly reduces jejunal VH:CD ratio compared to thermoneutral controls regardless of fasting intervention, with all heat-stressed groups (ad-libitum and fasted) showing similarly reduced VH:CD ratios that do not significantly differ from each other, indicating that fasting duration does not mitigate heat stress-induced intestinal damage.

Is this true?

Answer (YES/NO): NO